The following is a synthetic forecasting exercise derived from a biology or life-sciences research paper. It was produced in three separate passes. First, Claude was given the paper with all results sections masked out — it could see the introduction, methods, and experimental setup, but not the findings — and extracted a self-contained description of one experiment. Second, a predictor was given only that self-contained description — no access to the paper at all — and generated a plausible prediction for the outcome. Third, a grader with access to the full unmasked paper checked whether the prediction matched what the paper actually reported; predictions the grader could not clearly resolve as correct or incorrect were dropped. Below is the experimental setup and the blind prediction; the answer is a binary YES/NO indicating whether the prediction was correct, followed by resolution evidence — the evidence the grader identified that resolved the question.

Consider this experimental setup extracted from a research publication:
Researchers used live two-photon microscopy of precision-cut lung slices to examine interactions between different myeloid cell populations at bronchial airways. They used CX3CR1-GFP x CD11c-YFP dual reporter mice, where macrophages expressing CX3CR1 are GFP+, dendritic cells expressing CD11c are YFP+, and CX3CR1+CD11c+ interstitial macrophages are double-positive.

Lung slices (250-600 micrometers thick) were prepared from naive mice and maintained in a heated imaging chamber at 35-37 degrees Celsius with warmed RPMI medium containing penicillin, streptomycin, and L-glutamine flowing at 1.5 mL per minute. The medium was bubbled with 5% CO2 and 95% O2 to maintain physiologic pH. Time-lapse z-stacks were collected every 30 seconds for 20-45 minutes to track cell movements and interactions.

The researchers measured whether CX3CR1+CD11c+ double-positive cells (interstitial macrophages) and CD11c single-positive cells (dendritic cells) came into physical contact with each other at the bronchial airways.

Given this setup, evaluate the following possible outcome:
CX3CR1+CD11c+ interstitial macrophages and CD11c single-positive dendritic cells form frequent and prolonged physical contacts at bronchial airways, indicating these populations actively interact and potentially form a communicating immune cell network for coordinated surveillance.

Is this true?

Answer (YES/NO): YES